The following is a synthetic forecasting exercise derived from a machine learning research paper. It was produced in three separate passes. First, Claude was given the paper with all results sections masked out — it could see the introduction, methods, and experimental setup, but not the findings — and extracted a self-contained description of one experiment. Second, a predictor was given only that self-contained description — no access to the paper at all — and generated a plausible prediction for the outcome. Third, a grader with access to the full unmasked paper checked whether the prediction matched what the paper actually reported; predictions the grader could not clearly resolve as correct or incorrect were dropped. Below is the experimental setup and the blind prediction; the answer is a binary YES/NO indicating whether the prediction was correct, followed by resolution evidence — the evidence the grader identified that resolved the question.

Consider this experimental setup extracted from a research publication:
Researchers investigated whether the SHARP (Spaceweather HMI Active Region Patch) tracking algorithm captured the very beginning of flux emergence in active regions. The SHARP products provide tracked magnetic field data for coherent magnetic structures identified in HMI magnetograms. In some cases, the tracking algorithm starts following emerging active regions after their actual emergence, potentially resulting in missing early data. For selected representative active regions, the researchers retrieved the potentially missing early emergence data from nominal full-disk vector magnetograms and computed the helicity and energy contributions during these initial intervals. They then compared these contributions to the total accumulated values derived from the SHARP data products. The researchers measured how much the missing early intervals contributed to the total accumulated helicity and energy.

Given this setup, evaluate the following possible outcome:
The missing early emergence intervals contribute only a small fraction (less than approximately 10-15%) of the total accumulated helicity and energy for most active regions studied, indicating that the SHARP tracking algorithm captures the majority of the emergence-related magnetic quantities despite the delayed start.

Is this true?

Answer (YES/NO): YES